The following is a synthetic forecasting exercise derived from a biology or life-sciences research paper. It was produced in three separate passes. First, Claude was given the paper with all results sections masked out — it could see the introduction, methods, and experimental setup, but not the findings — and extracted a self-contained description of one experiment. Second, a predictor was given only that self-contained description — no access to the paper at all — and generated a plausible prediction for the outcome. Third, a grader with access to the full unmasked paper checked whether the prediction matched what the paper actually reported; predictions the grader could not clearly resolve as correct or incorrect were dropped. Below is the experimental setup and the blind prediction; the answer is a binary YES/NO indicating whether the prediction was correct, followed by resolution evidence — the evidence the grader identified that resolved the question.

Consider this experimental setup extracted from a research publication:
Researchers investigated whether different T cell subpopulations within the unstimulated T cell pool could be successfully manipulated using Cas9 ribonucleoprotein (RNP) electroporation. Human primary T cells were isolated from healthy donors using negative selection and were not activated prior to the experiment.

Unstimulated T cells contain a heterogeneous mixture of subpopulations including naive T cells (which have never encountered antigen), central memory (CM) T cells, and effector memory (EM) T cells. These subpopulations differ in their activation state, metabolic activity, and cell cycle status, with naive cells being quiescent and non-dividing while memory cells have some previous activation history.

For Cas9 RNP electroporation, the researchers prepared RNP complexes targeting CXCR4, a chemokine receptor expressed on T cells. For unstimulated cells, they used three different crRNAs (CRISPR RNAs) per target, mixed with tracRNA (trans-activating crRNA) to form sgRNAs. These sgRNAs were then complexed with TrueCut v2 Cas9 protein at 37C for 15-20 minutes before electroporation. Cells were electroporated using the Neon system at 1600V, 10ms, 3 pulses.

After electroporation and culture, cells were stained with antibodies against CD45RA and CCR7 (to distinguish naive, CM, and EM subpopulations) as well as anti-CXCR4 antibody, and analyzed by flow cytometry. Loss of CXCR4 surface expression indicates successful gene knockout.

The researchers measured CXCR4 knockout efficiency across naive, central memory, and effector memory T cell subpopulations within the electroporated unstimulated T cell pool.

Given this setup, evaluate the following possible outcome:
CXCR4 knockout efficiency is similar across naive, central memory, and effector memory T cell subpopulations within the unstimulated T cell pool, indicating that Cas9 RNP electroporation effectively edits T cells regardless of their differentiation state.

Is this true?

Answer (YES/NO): NO